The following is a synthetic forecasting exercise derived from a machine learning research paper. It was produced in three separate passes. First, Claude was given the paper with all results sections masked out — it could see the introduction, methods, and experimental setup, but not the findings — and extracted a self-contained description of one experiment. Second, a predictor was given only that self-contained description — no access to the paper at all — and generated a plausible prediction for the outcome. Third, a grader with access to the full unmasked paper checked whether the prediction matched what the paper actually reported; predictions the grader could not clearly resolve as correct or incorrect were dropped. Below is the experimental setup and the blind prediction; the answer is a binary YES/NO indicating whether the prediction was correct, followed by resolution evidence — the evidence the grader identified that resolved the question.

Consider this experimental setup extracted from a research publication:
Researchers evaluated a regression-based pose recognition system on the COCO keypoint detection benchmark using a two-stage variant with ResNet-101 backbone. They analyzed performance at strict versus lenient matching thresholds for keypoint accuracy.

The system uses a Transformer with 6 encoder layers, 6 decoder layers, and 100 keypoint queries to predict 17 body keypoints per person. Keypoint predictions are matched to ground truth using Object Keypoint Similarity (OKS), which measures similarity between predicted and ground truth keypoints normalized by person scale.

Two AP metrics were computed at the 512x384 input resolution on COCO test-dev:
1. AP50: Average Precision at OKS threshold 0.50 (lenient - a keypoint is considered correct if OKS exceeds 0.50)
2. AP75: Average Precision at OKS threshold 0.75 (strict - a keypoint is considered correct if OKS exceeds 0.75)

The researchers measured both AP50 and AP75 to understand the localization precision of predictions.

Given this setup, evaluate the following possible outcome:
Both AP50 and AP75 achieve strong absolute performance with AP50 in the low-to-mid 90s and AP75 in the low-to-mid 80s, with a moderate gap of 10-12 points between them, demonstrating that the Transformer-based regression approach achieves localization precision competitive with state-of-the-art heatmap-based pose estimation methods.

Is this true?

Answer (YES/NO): NO